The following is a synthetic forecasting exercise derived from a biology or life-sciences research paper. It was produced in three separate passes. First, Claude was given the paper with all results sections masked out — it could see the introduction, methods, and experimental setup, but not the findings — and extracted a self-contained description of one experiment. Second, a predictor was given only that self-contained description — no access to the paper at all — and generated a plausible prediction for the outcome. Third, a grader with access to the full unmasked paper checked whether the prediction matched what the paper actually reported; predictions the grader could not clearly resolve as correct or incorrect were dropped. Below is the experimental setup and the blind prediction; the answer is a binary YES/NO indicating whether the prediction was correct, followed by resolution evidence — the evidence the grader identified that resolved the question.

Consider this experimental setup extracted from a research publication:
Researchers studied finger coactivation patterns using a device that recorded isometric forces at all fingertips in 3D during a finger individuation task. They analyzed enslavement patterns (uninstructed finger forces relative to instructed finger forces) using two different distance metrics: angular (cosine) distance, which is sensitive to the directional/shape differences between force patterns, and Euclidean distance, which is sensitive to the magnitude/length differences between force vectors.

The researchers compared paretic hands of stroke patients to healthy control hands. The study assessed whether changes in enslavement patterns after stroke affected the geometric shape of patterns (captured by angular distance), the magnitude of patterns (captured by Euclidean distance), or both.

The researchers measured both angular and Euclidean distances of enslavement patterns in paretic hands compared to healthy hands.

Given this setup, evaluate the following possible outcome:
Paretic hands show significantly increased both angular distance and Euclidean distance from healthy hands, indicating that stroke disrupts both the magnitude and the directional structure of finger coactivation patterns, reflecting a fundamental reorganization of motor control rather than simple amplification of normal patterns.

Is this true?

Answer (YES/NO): NO